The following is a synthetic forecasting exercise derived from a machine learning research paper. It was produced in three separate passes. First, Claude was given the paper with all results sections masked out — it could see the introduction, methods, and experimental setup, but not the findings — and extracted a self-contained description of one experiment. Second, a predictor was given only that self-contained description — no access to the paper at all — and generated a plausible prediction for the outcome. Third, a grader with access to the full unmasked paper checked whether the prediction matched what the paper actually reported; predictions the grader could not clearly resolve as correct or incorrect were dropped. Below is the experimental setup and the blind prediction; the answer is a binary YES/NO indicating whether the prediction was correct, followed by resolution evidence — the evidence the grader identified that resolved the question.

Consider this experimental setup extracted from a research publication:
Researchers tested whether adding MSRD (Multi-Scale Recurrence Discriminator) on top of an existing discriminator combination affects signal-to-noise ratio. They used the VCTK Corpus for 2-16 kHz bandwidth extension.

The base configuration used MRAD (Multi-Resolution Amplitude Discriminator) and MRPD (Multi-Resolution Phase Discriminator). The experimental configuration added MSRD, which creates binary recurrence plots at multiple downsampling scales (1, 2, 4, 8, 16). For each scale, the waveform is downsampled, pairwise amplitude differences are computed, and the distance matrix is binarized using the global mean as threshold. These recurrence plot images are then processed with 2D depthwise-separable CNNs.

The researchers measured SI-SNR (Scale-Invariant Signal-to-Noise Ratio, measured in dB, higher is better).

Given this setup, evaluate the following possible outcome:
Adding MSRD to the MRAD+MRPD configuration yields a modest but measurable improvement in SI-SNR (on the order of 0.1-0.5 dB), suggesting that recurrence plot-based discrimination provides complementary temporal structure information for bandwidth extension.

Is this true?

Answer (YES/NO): NO